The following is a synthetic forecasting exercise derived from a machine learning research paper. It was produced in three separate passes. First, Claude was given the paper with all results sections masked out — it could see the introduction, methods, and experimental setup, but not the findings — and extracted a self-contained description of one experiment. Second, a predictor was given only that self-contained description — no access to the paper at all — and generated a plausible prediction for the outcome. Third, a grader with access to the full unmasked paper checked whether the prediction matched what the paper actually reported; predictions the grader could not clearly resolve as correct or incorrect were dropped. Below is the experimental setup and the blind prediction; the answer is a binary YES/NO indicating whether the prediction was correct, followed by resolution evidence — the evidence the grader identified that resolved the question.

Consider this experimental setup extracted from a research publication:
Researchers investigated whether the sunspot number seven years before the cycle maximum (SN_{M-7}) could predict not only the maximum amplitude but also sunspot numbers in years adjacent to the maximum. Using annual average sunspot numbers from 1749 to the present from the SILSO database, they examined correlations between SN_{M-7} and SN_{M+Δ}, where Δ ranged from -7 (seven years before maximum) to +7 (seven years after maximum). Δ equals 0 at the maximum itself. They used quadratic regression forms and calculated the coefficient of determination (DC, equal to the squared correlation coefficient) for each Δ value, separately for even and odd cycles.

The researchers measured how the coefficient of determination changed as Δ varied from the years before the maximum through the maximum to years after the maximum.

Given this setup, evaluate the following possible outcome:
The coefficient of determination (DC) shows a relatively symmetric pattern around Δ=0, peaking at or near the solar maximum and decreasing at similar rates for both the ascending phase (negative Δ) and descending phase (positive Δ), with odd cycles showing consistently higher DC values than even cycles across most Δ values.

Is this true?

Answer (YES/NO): NO